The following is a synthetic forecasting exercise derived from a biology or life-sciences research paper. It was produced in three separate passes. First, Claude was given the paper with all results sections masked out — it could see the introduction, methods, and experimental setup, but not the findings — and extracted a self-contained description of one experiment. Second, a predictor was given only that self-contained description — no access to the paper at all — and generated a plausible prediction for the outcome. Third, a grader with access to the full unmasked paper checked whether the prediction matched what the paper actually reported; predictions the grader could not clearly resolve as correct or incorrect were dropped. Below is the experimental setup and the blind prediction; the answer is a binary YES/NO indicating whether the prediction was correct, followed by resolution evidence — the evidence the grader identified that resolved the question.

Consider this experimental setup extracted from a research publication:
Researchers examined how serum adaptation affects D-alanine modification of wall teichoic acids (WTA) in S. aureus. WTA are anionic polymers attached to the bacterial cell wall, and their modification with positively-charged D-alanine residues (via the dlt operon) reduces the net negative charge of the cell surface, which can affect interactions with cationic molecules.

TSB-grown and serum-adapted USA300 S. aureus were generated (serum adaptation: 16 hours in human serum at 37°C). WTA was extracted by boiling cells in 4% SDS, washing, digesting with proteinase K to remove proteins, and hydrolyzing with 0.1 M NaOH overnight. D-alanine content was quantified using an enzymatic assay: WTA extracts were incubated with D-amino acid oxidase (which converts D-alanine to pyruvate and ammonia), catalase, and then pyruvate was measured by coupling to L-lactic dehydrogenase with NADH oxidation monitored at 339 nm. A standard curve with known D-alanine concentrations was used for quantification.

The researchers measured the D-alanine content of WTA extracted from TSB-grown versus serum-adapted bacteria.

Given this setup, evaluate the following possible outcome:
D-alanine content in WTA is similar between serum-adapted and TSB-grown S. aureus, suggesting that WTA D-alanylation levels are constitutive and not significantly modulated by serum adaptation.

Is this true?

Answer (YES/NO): NO